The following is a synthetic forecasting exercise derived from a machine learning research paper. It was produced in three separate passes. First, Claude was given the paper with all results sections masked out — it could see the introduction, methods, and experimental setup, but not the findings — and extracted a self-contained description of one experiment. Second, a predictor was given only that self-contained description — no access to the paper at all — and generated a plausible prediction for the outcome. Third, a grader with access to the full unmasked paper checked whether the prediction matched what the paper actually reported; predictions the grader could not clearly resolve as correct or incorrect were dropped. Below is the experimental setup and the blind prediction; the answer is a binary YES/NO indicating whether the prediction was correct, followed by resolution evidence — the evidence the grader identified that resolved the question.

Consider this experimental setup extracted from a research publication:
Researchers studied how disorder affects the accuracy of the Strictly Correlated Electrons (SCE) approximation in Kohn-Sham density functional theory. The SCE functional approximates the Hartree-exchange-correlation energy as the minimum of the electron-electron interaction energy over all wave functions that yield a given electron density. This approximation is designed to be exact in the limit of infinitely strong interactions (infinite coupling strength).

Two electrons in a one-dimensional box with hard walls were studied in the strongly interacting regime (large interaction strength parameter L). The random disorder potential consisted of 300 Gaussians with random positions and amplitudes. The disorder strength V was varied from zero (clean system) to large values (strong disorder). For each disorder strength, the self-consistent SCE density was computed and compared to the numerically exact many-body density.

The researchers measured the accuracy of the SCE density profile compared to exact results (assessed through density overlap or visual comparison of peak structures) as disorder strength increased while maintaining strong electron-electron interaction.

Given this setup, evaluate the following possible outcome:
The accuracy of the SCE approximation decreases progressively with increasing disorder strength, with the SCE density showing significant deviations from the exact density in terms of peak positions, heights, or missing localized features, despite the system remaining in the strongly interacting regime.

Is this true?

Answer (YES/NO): NO